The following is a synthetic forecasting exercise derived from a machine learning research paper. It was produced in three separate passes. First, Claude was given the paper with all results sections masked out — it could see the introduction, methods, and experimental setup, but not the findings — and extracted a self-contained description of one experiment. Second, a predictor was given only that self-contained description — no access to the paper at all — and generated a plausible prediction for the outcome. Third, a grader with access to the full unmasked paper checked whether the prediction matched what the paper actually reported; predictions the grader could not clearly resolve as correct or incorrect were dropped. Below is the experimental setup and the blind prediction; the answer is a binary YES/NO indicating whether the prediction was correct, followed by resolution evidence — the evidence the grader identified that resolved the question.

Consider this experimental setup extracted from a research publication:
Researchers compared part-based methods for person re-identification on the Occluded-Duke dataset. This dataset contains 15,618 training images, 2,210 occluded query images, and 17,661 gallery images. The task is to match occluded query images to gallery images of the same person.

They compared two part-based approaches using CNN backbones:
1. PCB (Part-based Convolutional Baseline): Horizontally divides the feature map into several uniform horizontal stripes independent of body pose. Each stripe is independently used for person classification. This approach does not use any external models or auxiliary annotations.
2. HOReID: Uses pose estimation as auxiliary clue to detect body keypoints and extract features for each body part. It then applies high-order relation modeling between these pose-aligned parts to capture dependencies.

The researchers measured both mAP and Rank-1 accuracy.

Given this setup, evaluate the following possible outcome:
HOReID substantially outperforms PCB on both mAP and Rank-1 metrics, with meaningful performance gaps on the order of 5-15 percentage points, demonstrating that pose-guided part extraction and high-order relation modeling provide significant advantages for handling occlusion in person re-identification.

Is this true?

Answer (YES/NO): YES